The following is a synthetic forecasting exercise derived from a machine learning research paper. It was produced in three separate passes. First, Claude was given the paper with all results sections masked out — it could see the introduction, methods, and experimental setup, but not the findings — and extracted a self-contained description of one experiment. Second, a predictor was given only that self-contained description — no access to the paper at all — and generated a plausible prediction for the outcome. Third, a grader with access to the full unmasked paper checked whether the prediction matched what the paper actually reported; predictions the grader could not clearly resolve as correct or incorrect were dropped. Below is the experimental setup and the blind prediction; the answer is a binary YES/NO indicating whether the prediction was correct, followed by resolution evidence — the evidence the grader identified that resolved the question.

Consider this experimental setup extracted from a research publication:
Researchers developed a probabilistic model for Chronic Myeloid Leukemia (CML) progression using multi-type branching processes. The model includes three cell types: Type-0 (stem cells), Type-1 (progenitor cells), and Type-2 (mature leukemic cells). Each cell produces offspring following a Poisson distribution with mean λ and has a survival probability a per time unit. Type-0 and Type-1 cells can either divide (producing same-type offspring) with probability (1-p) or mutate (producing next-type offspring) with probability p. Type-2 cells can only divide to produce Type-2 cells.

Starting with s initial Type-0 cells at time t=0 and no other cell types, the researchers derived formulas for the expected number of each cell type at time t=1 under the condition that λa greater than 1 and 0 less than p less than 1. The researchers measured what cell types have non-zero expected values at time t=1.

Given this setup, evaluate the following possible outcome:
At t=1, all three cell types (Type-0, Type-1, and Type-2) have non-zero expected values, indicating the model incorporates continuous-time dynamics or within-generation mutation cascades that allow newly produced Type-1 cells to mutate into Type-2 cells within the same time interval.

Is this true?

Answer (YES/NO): NO